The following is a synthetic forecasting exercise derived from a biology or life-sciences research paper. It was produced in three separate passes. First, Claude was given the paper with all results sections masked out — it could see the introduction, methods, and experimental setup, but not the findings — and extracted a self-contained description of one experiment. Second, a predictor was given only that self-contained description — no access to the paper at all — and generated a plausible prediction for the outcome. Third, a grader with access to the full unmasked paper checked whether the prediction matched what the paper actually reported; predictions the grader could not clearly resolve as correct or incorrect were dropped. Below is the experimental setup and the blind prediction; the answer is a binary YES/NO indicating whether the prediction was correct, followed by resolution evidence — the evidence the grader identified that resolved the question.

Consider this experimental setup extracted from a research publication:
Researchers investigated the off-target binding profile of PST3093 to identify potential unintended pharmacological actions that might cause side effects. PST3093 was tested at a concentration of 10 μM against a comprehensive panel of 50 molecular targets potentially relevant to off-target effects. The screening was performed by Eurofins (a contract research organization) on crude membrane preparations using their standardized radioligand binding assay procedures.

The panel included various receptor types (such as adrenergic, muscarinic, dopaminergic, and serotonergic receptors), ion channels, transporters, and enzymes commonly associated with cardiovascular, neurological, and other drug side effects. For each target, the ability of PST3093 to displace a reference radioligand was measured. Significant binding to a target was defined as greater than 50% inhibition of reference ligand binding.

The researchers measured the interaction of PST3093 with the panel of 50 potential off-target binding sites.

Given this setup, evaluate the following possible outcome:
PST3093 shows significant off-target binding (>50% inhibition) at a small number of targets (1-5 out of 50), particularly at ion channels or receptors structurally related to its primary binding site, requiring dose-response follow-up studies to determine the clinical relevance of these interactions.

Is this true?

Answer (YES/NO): NO